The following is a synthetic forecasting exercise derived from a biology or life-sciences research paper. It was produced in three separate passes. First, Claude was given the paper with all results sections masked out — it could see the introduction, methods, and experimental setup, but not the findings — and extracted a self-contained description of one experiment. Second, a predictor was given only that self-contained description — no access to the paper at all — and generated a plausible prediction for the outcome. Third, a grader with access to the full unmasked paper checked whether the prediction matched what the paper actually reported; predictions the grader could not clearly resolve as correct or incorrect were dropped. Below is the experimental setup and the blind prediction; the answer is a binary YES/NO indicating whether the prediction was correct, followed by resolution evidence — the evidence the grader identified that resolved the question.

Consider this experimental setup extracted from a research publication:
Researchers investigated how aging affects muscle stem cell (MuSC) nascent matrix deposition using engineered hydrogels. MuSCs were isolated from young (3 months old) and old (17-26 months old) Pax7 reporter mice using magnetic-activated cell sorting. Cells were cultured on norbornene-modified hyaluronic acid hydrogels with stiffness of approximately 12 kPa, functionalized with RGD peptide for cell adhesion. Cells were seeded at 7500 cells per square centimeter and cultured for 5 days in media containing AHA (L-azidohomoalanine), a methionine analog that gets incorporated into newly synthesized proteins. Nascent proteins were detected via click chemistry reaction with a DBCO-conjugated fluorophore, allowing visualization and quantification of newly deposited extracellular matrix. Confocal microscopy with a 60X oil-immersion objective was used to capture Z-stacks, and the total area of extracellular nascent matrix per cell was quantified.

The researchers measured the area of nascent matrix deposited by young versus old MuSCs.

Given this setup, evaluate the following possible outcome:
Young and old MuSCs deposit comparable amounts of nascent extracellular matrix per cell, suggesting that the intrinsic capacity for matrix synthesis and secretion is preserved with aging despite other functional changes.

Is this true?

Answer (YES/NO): NO